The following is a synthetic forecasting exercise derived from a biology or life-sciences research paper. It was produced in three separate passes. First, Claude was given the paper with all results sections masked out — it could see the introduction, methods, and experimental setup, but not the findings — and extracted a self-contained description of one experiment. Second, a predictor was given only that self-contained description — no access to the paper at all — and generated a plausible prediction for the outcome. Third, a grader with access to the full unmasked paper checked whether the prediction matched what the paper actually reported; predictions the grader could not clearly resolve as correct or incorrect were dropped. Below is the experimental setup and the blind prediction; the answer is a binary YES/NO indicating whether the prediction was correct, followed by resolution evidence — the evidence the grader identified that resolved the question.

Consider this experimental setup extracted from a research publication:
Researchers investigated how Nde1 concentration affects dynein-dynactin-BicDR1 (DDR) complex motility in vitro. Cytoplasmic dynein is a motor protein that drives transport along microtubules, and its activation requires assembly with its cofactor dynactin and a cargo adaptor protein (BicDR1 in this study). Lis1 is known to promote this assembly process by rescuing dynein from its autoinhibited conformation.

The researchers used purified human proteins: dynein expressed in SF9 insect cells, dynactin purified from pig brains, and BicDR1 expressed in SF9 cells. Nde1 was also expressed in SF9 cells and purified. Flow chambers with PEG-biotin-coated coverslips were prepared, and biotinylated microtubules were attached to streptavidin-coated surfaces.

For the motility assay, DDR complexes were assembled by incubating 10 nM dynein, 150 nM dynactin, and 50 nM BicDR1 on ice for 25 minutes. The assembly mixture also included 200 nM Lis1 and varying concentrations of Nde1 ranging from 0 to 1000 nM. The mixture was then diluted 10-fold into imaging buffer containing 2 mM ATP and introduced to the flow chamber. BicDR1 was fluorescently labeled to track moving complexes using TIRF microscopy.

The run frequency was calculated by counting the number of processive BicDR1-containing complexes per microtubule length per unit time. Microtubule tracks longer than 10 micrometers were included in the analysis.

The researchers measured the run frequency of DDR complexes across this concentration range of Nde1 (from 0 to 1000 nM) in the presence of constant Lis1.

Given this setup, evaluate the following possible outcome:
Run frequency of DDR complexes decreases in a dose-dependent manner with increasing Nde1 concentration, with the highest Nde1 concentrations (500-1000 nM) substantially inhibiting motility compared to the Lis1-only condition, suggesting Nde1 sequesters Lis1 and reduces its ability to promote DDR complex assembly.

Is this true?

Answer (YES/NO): NO